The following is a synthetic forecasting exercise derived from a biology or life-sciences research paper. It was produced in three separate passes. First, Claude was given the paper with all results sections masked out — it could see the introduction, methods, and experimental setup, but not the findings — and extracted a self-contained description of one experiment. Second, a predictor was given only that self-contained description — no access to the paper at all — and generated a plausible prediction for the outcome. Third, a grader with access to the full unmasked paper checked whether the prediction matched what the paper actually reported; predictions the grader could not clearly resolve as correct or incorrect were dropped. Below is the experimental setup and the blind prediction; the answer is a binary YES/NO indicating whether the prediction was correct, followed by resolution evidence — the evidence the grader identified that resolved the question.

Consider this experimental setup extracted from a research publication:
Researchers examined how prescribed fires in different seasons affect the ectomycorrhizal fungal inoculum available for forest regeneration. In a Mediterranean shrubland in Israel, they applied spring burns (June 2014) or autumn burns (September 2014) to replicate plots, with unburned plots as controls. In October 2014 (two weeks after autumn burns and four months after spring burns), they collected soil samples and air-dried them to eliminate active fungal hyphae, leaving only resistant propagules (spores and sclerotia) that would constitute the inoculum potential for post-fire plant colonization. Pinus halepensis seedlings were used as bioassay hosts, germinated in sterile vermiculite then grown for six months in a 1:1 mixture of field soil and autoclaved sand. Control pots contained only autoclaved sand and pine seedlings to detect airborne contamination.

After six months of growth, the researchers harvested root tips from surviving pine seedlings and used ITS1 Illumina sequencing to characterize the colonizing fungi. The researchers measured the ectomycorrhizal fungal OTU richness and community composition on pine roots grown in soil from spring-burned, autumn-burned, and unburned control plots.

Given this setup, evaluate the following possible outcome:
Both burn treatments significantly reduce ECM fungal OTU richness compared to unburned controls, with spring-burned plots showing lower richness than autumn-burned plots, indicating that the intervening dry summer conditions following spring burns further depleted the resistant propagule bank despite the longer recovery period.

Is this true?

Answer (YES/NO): NO